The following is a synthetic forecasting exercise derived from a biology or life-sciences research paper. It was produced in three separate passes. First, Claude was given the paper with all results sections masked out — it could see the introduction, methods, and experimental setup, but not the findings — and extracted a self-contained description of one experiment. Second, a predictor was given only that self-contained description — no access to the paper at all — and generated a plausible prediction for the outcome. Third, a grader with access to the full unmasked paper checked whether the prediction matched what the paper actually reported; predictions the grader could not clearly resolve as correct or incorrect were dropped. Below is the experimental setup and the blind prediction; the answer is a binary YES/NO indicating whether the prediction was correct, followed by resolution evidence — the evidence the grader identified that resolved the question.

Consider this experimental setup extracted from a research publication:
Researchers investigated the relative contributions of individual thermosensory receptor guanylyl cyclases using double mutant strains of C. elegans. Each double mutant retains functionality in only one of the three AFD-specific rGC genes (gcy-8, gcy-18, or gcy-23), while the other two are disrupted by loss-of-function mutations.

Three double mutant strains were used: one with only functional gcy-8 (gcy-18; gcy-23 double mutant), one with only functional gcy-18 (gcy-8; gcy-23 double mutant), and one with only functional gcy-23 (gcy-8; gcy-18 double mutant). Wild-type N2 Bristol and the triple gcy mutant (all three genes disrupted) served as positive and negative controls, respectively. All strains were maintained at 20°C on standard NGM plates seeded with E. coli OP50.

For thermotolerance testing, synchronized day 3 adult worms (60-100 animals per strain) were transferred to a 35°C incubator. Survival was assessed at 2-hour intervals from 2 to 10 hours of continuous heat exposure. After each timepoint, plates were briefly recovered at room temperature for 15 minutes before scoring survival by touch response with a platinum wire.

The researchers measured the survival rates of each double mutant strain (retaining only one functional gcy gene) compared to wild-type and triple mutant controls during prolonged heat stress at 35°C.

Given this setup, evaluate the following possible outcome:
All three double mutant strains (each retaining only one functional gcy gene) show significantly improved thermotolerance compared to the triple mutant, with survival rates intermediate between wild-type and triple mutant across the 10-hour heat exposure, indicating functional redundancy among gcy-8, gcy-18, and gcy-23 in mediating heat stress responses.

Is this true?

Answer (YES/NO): YES